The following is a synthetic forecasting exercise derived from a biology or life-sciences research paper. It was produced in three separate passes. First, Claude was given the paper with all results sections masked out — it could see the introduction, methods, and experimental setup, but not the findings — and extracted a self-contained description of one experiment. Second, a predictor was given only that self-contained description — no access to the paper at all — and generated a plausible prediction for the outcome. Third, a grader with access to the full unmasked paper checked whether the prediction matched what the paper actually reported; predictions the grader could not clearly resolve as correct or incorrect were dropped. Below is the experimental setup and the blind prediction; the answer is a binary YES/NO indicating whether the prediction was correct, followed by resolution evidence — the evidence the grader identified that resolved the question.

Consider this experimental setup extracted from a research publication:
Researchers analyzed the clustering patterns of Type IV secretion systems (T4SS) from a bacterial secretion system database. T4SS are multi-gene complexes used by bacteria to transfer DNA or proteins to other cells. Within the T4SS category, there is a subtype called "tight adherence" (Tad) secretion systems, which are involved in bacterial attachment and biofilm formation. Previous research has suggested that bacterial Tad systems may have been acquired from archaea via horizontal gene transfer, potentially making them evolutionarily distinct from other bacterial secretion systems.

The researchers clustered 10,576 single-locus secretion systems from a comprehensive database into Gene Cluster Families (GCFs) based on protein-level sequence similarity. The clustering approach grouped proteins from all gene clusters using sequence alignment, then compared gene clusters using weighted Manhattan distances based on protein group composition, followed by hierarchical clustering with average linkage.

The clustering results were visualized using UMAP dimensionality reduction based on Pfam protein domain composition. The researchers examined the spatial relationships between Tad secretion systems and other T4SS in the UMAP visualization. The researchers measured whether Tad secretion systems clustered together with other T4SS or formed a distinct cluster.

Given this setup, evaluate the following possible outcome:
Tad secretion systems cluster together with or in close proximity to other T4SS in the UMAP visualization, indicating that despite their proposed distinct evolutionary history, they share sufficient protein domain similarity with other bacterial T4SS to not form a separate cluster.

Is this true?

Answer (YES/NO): NO